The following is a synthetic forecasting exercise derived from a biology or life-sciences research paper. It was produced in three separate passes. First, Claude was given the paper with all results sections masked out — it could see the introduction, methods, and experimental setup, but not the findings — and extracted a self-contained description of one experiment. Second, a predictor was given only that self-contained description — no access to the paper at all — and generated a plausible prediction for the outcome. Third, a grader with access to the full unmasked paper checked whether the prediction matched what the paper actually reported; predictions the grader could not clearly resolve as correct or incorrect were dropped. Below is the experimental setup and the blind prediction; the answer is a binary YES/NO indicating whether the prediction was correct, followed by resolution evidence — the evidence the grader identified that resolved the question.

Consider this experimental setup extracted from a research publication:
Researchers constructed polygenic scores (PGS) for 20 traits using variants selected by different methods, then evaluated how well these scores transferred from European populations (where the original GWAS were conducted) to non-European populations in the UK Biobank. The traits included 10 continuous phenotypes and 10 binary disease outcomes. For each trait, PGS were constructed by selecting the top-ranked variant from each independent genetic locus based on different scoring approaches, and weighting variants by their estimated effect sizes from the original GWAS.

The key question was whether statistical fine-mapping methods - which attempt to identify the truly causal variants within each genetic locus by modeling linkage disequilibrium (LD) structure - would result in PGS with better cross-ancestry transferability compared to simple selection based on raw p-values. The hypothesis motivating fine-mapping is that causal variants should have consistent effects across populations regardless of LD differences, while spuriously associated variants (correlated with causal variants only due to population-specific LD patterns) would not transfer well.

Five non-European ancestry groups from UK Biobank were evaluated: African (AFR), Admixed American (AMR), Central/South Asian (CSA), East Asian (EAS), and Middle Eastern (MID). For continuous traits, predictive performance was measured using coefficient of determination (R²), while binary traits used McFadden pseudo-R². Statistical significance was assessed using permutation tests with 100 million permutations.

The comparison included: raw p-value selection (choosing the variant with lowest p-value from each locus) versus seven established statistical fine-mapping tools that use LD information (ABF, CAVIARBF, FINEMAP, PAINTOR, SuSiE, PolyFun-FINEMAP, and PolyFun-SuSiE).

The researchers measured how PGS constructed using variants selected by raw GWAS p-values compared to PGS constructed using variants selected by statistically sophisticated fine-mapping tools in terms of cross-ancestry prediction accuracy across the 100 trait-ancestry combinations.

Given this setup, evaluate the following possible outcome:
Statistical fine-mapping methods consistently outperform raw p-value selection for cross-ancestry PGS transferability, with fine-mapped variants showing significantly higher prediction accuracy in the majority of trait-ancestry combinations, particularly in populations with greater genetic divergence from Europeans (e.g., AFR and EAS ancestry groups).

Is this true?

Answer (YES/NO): NO